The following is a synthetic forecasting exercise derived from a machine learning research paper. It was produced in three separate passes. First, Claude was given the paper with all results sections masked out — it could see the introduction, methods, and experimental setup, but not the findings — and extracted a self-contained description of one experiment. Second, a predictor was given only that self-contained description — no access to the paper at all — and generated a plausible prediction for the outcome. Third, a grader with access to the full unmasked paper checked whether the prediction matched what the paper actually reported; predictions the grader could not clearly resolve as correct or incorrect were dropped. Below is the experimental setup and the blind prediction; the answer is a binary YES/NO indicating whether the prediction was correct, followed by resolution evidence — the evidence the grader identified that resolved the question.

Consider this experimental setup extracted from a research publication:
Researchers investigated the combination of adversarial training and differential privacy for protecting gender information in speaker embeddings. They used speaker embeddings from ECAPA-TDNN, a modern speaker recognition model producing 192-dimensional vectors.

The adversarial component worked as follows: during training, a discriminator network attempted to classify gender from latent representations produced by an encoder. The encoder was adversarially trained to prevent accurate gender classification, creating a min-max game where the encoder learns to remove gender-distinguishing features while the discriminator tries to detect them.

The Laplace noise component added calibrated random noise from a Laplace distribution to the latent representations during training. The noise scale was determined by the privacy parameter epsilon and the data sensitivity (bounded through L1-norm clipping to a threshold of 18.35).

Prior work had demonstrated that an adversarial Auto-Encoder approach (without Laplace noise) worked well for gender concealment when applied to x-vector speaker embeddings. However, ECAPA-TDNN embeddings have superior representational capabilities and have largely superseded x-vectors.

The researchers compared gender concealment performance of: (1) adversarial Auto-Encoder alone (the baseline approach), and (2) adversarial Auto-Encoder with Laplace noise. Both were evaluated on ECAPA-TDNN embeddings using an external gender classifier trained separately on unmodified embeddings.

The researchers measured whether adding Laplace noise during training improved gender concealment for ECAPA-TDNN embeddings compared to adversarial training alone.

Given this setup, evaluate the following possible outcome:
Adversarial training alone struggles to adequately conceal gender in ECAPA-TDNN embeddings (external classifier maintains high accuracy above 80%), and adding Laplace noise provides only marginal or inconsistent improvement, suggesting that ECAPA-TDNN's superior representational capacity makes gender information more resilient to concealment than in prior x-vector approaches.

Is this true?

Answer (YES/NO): NO